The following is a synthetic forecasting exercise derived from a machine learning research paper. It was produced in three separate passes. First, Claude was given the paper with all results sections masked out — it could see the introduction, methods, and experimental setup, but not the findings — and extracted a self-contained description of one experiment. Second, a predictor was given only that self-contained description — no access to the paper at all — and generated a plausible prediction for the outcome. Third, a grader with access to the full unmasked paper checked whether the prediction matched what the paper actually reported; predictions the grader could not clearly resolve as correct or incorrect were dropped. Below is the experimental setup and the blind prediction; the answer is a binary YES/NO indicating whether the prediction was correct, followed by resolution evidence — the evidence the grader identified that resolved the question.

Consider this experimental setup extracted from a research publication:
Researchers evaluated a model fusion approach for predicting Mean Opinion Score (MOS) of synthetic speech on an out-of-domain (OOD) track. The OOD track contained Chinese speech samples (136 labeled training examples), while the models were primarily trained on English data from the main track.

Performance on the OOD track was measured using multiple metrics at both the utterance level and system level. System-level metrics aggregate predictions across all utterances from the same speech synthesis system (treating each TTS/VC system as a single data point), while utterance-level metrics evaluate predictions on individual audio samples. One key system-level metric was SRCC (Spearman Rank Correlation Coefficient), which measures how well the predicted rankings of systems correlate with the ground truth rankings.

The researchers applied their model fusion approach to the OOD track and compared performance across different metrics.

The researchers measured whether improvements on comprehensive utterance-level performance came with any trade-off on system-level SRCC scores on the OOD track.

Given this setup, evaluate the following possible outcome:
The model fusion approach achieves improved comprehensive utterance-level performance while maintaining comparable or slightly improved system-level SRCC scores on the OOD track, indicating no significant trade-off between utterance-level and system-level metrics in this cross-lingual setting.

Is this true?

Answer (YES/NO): NO